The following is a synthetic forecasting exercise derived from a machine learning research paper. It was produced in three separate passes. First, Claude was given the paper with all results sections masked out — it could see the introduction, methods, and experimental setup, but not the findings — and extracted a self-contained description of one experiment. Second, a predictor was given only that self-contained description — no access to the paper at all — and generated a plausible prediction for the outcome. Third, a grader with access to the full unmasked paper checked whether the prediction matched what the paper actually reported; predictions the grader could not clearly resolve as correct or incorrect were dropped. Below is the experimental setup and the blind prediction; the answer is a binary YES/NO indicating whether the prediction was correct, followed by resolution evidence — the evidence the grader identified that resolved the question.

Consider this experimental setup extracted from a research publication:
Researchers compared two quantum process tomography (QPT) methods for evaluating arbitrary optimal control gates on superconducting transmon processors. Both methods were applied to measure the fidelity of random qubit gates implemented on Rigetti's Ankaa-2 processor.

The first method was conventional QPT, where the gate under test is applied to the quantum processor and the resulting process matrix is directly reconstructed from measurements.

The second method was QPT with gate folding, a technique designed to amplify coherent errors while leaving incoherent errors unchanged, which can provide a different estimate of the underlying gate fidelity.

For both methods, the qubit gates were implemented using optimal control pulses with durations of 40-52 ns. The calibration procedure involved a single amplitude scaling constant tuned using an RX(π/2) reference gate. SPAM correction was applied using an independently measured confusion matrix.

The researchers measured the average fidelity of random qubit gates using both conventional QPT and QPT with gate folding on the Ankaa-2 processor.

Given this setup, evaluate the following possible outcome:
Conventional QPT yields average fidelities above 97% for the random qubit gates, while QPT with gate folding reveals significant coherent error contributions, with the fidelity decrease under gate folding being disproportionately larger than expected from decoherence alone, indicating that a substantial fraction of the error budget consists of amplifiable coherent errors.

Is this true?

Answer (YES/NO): NO